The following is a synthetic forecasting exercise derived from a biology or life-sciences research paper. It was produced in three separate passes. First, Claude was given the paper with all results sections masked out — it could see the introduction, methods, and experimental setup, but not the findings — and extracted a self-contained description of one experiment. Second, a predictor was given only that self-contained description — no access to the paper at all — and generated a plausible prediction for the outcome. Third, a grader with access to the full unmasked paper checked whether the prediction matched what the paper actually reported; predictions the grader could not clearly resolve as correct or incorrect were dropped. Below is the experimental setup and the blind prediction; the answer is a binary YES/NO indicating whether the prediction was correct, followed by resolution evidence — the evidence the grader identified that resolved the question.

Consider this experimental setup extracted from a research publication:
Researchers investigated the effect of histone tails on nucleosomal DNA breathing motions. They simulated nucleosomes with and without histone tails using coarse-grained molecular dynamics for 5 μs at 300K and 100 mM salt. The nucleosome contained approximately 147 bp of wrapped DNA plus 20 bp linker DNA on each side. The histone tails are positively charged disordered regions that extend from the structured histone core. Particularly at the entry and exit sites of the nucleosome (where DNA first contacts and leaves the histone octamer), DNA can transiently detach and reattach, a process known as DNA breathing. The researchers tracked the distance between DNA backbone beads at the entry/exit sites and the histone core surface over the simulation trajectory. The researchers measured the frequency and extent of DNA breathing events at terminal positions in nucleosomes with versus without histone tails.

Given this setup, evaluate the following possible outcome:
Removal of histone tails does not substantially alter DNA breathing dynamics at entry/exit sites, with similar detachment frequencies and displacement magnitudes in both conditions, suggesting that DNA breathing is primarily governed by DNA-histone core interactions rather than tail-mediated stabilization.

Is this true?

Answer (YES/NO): NO